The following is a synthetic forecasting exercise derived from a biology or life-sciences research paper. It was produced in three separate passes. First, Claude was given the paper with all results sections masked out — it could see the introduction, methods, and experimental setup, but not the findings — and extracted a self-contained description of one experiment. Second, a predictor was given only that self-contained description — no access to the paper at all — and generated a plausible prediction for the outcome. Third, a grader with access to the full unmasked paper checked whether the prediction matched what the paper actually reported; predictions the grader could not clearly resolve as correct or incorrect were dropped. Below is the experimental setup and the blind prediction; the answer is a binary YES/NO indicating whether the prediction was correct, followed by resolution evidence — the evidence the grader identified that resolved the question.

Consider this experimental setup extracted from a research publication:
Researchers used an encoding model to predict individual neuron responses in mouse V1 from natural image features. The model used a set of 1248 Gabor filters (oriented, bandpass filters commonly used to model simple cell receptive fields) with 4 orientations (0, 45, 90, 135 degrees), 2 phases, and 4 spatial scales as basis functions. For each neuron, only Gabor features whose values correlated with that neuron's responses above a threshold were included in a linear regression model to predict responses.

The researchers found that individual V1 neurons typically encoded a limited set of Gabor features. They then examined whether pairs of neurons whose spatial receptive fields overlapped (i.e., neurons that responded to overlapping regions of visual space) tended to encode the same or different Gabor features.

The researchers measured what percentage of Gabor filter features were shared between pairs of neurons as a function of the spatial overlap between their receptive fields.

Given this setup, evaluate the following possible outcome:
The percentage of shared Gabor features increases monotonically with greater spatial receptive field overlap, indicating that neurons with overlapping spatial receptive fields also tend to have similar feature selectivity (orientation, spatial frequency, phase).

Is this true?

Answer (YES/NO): NO